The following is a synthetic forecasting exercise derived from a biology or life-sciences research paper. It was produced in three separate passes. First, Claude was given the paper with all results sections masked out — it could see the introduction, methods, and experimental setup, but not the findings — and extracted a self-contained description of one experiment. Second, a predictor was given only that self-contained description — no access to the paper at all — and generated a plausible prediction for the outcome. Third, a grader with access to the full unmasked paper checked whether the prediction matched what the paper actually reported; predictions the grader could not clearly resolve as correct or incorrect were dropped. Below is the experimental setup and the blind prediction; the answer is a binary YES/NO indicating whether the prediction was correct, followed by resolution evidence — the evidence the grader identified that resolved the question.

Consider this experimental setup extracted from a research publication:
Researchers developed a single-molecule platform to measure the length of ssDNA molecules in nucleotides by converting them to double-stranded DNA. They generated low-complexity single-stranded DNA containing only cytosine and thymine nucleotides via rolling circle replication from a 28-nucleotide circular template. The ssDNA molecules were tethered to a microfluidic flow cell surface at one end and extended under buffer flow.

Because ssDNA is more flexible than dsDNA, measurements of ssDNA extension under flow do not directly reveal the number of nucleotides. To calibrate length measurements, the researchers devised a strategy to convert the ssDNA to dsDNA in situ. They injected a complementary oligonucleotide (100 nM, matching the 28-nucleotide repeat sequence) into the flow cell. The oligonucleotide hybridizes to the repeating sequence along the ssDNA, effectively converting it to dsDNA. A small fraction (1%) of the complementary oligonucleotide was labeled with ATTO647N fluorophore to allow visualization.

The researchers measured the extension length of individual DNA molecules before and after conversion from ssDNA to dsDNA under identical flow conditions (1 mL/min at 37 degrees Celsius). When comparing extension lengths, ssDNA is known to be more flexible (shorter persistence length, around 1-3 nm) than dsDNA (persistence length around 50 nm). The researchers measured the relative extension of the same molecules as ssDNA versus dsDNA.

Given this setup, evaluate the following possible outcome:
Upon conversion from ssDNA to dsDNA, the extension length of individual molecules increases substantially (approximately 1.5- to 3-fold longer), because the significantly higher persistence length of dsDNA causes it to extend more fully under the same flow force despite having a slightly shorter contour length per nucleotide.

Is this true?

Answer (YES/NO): NO